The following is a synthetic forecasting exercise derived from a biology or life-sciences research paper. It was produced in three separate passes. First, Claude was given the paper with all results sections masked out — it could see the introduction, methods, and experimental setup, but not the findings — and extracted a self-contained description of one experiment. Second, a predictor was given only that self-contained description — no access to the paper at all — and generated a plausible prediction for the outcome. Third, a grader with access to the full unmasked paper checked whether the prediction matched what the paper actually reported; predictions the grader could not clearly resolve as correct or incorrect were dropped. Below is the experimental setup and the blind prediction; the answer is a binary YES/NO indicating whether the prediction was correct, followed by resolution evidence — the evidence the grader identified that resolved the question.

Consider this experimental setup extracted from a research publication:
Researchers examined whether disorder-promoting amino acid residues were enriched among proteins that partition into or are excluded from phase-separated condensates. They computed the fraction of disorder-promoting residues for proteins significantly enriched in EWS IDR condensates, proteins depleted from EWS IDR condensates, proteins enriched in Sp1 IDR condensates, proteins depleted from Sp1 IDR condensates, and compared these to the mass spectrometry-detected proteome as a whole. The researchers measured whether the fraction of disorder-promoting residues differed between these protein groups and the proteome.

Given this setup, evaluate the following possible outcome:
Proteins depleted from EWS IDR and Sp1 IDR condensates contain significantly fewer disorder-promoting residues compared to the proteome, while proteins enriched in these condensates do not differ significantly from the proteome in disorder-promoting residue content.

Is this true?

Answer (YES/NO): NO